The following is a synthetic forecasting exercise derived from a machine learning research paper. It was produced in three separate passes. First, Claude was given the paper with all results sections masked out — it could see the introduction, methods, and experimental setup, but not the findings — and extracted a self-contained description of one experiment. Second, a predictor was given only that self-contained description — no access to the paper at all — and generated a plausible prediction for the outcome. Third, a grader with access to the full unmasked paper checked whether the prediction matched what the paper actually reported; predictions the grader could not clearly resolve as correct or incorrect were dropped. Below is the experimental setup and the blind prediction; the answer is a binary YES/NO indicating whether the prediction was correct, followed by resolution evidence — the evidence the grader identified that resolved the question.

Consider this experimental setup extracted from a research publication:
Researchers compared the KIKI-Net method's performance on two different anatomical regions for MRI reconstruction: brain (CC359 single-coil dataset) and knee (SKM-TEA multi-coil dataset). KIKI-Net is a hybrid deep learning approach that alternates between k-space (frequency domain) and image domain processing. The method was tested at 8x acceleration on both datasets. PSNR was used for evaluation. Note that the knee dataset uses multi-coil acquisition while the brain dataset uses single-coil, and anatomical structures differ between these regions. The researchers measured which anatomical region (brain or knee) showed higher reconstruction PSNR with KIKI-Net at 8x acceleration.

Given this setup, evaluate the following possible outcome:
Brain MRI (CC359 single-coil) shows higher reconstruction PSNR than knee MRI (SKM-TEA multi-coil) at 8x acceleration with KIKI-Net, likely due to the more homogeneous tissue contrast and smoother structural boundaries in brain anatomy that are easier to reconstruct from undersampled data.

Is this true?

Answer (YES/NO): NO